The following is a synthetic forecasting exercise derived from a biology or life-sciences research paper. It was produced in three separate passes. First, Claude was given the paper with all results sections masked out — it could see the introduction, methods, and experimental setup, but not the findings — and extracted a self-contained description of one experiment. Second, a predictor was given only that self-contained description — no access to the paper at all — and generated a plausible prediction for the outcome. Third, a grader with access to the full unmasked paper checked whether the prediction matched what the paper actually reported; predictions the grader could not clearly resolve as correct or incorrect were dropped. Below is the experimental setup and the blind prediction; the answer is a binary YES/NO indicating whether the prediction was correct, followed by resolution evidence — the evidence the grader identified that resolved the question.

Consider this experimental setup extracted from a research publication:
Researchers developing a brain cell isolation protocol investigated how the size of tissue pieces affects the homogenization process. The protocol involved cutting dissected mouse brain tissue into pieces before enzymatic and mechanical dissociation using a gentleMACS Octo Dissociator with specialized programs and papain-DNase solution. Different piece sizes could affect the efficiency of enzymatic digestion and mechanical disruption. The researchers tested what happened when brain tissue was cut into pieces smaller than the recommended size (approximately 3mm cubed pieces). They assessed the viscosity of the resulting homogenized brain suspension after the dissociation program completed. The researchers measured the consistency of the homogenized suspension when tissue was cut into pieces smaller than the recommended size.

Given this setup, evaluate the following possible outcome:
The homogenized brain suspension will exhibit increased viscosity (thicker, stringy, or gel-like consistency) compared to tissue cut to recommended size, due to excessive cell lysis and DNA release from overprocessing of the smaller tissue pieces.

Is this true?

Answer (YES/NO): YES